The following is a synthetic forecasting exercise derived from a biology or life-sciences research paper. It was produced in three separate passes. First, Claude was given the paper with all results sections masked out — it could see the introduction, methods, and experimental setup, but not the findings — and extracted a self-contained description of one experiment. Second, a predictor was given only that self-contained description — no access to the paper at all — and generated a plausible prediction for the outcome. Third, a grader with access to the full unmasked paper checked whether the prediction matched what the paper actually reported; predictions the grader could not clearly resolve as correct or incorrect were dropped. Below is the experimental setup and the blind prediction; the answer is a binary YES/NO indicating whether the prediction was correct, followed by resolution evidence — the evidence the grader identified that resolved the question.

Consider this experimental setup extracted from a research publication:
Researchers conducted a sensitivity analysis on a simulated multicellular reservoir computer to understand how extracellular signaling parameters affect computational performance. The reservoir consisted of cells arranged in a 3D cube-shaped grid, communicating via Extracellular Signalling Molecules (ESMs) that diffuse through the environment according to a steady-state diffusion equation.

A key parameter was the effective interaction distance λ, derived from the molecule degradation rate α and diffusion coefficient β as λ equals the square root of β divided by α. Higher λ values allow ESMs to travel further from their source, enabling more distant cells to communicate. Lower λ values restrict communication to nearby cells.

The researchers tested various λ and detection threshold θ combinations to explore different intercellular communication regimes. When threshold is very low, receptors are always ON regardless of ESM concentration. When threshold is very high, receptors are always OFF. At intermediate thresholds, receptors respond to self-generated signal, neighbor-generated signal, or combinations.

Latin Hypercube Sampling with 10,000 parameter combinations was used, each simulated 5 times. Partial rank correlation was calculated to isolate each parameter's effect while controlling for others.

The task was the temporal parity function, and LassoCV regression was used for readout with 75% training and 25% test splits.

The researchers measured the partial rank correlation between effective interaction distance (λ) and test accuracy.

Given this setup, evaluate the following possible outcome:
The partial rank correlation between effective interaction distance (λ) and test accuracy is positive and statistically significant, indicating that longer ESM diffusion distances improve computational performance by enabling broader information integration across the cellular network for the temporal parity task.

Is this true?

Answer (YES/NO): NO